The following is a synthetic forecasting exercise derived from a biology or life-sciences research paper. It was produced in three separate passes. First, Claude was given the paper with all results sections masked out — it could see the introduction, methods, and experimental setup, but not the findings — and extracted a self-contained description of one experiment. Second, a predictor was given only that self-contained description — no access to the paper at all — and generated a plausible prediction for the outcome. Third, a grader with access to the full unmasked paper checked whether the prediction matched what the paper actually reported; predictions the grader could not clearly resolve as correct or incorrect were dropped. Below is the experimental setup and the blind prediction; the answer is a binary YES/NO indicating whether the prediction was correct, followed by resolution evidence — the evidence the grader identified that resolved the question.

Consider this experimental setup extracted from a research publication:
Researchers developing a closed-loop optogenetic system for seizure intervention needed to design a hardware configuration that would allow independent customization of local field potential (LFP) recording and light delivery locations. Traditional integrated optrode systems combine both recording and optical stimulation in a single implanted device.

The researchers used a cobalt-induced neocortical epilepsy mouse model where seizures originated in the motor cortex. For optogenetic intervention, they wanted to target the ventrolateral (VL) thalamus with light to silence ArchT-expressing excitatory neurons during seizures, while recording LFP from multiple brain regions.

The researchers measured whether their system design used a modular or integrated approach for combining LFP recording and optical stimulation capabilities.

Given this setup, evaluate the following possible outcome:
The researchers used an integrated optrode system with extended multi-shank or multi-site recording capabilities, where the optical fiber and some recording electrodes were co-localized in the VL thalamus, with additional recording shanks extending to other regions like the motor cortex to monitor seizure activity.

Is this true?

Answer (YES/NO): NO